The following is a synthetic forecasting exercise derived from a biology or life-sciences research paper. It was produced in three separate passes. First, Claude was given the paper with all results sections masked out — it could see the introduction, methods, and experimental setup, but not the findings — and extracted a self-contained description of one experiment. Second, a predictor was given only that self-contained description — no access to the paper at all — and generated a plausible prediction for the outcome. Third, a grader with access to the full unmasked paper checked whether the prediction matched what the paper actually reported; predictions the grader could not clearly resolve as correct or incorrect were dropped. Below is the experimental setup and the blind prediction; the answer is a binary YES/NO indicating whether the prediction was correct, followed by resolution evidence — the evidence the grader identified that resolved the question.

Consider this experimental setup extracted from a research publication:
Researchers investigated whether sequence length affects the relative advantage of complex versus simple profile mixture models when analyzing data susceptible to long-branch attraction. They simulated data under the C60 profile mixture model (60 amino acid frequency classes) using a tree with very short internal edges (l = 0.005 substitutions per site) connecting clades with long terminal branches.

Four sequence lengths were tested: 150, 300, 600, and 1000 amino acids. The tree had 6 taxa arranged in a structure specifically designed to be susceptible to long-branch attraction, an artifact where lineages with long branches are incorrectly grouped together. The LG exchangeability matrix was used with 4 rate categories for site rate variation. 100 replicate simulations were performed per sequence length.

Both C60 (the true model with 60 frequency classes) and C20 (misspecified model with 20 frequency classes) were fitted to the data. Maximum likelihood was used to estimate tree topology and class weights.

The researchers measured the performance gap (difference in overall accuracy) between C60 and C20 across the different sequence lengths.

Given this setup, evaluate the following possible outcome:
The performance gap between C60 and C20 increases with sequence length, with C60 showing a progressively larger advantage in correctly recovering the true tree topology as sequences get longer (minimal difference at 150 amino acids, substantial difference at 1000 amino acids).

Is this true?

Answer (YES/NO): YES